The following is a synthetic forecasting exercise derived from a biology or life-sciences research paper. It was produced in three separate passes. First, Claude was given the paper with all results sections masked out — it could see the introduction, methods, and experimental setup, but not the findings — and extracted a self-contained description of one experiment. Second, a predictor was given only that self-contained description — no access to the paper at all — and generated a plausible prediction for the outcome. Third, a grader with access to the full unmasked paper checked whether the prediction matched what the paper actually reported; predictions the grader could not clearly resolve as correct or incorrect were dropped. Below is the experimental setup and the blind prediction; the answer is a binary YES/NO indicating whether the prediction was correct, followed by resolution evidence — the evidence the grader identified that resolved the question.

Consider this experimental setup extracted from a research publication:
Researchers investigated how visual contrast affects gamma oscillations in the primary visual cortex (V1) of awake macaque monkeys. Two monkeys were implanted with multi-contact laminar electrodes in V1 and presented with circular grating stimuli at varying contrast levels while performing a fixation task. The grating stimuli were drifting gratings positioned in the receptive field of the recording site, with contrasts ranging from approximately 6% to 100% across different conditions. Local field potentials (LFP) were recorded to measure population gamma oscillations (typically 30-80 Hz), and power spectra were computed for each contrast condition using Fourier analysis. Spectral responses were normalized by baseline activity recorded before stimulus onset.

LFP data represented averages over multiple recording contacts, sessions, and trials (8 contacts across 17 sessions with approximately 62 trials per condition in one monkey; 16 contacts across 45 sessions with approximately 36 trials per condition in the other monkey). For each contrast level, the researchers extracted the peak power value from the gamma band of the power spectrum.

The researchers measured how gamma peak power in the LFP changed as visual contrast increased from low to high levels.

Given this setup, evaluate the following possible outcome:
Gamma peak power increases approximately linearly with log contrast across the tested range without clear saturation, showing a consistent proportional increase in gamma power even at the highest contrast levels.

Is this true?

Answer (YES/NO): NO